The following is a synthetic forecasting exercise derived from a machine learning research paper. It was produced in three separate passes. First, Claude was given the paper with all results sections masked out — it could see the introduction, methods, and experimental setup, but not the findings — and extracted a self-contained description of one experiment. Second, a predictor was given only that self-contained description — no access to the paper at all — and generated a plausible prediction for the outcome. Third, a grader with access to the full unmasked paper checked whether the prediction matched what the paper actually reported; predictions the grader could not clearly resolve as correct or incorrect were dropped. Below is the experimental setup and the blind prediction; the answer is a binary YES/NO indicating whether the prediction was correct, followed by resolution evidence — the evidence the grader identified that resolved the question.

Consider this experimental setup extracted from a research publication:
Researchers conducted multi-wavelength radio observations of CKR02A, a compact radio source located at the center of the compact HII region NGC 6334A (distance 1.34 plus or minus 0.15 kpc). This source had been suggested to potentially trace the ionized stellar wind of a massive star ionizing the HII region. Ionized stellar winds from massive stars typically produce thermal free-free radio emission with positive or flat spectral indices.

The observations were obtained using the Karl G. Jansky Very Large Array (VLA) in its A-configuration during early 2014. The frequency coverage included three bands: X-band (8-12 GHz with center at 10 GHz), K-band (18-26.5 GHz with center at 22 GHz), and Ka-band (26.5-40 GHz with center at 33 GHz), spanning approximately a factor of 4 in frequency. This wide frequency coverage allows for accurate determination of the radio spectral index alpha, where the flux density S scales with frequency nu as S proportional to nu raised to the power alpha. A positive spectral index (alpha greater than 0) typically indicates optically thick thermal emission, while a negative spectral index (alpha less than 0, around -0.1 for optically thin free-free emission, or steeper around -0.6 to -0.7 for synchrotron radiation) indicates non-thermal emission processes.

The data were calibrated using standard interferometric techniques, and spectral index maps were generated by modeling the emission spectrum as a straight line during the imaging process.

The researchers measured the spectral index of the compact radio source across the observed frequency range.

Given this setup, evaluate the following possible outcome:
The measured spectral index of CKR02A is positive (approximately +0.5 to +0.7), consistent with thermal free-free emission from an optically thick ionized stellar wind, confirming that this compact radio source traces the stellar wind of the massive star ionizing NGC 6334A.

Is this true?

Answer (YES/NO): NO